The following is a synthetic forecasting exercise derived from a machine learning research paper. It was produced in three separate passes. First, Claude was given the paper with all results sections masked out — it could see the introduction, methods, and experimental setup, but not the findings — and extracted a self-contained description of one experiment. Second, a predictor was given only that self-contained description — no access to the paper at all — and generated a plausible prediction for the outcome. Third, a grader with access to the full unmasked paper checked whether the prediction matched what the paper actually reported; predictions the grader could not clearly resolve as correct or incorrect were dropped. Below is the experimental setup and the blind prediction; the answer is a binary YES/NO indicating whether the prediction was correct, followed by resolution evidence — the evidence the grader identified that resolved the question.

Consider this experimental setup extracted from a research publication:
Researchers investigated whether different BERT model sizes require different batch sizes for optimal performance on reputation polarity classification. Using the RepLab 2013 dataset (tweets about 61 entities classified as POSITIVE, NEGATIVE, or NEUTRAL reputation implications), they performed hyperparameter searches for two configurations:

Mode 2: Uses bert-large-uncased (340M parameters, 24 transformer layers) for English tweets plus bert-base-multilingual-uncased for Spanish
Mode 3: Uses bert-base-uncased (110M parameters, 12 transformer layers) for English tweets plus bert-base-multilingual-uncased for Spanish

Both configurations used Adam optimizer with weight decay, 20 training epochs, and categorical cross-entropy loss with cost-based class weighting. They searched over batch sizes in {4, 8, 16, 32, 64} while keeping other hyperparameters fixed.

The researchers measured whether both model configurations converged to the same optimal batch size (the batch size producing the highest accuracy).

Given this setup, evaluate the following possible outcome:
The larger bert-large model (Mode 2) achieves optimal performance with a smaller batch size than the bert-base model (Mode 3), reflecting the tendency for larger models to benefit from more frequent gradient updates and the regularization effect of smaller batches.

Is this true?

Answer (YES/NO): NO